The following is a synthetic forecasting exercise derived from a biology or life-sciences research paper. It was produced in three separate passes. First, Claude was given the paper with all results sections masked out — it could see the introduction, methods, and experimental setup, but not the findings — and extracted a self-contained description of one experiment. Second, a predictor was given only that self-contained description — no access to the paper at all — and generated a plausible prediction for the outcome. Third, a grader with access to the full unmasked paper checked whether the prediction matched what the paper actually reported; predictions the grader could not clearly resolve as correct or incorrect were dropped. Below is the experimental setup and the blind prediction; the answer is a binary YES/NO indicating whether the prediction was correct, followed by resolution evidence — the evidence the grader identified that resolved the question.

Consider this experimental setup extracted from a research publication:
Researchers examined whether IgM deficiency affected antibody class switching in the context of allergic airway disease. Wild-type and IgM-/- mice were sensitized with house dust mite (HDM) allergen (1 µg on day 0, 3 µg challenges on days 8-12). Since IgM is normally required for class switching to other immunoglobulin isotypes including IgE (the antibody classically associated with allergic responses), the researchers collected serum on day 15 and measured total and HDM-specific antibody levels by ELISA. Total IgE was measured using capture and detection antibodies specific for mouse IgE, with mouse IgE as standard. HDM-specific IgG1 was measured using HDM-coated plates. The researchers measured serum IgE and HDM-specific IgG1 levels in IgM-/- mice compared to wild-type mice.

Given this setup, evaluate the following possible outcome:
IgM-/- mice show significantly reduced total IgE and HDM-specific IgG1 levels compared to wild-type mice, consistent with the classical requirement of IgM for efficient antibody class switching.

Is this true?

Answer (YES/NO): YES